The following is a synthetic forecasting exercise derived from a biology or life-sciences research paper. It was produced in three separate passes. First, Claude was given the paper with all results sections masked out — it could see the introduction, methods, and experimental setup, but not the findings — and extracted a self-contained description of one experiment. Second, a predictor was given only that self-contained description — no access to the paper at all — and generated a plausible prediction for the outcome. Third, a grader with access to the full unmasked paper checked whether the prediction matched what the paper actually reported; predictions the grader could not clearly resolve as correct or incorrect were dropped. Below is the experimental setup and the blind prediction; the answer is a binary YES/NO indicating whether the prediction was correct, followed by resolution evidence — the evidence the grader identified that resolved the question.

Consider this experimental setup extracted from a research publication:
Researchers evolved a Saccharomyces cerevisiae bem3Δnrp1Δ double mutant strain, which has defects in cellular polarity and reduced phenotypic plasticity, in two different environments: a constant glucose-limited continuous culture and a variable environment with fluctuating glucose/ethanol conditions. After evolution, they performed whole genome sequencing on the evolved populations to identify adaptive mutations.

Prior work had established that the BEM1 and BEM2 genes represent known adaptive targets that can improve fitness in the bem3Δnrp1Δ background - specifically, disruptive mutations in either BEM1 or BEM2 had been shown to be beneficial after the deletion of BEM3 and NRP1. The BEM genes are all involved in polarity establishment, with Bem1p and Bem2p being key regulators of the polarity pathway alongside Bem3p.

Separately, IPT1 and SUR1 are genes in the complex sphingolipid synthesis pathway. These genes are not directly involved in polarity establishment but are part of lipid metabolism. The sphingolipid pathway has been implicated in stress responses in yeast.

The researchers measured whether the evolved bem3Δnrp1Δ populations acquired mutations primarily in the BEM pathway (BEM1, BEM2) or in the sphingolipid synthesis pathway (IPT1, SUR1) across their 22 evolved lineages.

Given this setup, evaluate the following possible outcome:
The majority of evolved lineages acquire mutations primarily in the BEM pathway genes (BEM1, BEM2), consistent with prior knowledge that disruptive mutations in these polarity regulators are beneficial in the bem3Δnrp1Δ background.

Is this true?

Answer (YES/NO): NO